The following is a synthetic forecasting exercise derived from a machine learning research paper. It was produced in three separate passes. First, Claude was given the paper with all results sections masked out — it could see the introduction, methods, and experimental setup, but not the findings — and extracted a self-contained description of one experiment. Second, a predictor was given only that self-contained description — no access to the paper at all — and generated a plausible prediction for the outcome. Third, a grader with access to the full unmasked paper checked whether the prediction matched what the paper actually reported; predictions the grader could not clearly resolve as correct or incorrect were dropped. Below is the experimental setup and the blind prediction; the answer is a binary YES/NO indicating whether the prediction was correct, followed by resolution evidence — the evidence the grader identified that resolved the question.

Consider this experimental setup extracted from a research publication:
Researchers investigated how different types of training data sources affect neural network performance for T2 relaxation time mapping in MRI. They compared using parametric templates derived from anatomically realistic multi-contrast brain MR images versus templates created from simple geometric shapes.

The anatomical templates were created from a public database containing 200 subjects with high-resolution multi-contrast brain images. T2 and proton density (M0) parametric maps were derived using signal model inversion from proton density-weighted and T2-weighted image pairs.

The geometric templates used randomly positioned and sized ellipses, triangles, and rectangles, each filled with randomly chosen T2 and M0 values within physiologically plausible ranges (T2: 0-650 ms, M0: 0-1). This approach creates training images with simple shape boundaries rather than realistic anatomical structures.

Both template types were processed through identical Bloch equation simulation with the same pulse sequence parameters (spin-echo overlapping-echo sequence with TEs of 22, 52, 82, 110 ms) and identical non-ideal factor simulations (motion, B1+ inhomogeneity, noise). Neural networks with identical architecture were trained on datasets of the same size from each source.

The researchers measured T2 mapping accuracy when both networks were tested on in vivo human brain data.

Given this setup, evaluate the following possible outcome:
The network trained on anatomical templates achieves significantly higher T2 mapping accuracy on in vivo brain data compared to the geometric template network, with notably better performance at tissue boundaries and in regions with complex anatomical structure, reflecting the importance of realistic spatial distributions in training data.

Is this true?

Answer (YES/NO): YES